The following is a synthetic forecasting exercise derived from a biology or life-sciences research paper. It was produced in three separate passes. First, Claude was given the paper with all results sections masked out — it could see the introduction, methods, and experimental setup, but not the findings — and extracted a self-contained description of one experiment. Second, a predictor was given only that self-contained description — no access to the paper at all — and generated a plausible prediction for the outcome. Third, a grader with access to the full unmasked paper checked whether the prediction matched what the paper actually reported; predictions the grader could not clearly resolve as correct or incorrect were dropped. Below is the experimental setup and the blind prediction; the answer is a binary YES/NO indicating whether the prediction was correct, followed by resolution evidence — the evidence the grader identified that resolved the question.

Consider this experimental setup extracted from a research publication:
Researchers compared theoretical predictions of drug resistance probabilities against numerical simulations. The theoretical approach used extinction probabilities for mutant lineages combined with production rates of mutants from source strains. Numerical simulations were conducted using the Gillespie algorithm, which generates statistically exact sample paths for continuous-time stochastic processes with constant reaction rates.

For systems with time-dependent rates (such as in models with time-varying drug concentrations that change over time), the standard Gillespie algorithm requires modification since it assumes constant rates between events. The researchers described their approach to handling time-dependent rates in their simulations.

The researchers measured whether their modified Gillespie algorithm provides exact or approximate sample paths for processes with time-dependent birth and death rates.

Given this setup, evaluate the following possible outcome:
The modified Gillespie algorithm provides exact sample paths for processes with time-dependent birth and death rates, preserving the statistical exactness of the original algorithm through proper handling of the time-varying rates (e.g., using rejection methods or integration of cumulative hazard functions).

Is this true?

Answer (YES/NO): NO